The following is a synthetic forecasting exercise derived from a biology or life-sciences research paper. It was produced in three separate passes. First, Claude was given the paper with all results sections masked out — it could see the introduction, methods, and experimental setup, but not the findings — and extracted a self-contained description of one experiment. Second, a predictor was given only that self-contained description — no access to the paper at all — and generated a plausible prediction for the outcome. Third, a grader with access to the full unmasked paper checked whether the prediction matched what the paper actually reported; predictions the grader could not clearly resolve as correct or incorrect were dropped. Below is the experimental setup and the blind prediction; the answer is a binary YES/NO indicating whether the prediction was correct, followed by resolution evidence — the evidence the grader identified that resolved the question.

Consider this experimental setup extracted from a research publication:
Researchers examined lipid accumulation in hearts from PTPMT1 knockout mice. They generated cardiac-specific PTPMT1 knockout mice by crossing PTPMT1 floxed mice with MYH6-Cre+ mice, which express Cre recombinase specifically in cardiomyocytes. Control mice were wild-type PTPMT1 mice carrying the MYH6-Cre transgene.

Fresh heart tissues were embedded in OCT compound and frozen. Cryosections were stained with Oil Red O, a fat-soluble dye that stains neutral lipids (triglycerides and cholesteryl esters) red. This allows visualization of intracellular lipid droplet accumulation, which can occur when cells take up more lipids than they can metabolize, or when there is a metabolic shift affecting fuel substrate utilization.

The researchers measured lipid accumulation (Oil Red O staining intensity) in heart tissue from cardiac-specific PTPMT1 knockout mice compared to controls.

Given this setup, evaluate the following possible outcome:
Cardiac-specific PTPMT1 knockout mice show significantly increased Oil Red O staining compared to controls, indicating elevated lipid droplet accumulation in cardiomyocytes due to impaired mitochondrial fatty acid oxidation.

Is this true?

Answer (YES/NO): NO